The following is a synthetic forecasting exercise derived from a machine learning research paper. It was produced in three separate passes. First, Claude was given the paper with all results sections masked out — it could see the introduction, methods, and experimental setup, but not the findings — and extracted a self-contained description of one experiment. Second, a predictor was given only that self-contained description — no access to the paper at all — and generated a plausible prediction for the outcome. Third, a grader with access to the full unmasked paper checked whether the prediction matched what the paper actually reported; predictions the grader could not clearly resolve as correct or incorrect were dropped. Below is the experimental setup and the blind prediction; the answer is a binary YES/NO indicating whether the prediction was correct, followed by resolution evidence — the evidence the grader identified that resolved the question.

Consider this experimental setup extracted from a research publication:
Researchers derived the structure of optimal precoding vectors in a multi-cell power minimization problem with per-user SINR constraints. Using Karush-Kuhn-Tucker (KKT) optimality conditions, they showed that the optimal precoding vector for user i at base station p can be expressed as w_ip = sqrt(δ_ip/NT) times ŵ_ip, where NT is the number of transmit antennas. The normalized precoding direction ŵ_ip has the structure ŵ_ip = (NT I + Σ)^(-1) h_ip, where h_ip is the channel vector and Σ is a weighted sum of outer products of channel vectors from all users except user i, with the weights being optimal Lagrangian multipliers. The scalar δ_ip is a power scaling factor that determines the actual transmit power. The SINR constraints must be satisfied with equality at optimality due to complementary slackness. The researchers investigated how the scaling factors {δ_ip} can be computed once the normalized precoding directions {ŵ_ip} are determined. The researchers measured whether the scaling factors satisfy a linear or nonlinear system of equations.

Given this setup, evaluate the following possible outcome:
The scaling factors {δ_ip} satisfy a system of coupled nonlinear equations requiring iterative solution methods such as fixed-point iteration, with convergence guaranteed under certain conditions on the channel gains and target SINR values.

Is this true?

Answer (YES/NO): NO